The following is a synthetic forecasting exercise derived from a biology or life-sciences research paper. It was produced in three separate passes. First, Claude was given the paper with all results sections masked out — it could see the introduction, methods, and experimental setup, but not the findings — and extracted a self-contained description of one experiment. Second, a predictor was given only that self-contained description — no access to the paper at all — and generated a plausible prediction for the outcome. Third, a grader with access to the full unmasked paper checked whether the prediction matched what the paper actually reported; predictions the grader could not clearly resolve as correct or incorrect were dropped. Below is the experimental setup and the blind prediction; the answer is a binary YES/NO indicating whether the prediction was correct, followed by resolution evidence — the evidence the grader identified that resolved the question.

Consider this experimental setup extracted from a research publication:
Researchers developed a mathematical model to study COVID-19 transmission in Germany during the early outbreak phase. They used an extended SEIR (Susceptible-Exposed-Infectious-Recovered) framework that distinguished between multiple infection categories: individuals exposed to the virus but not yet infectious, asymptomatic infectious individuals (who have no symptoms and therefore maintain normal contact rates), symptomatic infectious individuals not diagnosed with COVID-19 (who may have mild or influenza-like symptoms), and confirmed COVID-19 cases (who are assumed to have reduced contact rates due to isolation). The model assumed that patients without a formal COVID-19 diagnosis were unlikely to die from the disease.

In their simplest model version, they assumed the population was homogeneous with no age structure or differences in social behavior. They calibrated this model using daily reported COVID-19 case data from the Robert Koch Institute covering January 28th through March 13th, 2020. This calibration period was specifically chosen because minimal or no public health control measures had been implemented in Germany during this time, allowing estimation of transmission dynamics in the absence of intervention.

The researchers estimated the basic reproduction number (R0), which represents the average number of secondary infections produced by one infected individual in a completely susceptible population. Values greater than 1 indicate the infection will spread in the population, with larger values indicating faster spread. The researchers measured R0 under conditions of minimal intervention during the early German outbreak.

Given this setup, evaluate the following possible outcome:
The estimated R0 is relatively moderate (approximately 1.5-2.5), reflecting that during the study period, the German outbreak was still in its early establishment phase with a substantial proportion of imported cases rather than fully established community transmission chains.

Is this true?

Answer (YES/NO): NO